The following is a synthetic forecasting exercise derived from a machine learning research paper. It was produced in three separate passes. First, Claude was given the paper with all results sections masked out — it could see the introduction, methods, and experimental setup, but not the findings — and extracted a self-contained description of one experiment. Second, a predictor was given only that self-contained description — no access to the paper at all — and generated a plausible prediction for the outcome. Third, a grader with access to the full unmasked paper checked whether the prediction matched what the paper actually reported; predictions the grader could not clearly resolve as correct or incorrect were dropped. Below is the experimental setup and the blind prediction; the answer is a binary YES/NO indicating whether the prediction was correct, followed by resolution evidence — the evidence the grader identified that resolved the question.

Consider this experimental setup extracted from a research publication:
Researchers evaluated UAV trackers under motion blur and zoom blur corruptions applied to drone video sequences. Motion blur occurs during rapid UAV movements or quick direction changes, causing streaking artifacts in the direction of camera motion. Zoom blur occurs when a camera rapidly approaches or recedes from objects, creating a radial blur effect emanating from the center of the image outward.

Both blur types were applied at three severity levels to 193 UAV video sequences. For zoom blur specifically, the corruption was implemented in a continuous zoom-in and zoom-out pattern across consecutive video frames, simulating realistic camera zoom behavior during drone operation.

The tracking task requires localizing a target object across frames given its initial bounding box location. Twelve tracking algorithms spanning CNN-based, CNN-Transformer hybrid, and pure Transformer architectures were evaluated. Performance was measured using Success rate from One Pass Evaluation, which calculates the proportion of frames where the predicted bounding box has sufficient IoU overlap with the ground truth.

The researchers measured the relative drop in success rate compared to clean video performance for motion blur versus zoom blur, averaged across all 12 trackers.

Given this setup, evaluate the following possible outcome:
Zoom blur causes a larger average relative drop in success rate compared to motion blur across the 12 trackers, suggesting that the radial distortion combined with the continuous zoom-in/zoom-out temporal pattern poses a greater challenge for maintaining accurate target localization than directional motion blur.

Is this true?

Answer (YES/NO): YES